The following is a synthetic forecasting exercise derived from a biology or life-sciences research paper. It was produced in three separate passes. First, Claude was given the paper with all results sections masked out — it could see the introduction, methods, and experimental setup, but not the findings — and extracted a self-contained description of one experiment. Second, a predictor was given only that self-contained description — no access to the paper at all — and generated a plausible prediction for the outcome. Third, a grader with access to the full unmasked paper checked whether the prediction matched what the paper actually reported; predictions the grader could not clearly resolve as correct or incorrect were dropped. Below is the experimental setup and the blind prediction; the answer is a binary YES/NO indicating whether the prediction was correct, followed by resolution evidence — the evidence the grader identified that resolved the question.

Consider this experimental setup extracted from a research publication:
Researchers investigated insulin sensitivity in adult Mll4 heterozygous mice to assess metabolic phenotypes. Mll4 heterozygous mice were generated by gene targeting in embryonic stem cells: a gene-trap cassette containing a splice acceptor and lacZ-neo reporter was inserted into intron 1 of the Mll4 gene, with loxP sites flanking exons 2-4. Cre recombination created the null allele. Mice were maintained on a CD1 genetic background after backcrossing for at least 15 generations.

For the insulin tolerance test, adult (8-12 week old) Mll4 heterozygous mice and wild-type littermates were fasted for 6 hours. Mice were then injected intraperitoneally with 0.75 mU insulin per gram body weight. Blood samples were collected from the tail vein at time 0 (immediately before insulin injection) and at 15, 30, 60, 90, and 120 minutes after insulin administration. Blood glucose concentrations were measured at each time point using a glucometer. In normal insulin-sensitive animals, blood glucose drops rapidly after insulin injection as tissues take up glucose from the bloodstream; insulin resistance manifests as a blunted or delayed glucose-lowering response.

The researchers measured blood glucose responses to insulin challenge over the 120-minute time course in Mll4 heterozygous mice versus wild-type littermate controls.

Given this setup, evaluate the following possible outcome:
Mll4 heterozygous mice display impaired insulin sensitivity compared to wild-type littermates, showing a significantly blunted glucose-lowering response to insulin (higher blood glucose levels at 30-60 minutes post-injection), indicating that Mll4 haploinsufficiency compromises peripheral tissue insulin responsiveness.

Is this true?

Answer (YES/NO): NO